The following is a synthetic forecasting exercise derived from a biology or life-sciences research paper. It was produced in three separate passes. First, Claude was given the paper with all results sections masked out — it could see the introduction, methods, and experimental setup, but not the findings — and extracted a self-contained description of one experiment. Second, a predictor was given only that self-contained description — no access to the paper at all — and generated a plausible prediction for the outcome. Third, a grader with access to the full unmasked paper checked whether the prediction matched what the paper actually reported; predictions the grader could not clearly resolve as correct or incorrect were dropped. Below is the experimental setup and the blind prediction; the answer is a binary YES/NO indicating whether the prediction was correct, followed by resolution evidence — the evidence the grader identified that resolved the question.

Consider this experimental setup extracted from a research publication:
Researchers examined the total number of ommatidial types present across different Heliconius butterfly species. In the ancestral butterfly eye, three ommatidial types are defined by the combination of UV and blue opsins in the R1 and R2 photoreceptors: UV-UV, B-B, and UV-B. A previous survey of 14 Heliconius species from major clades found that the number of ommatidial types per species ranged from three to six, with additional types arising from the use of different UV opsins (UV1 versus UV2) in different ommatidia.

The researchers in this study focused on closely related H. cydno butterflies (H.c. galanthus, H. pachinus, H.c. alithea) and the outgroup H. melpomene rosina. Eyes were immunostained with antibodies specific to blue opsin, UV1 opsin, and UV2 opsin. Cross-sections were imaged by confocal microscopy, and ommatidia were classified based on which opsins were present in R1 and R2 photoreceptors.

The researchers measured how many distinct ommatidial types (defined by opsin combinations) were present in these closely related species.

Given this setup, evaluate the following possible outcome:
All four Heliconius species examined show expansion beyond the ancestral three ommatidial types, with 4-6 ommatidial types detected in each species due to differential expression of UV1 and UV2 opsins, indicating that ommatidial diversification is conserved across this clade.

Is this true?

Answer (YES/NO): NO